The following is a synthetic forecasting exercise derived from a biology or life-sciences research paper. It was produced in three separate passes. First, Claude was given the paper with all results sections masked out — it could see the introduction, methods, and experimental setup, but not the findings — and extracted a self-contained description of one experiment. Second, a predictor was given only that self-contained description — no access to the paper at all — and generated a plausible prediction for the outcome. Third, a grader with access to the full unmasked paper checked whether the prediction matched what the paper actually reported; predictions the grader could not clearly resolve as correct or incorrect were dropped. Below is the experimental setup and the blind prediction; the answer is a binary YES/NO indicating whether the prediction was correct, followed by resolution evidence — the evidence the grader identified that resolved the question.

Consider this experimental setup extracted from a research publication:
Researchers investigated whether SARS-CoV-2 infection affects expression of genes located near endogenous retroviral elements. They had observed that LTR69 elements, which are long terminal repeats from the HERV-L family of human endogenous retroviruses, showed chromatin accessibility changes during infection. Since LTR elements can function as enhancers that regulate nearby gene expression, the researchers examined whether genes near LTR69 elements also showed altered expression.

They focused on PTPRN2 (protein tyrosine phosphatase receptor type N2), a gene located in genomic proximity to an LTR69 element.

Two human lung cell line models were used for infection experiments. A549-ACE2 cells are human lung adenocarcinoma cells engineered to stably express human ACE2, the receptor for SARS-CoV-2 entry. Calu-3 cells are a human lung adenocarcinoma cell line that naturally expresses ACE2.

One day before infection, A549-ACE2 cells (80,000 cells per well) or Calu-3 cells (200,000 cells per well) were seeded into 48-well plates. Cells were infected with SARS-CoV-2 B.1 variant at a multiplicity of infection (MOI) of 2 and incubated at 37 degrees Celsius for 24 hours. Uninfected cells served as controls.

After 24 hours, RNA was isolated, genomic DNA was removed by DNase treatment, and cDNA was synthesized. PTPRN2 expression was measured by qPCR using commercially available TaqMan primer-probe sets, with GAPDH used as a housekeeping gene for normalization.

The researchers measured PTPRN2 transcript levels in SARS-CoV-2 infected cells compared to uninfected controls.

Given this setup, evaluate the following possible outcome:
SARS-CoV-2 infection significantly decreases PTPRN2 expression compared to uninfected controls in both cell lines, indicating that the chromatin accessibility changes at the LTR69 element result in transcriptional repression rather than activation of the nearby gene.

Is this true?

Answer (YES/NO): NO